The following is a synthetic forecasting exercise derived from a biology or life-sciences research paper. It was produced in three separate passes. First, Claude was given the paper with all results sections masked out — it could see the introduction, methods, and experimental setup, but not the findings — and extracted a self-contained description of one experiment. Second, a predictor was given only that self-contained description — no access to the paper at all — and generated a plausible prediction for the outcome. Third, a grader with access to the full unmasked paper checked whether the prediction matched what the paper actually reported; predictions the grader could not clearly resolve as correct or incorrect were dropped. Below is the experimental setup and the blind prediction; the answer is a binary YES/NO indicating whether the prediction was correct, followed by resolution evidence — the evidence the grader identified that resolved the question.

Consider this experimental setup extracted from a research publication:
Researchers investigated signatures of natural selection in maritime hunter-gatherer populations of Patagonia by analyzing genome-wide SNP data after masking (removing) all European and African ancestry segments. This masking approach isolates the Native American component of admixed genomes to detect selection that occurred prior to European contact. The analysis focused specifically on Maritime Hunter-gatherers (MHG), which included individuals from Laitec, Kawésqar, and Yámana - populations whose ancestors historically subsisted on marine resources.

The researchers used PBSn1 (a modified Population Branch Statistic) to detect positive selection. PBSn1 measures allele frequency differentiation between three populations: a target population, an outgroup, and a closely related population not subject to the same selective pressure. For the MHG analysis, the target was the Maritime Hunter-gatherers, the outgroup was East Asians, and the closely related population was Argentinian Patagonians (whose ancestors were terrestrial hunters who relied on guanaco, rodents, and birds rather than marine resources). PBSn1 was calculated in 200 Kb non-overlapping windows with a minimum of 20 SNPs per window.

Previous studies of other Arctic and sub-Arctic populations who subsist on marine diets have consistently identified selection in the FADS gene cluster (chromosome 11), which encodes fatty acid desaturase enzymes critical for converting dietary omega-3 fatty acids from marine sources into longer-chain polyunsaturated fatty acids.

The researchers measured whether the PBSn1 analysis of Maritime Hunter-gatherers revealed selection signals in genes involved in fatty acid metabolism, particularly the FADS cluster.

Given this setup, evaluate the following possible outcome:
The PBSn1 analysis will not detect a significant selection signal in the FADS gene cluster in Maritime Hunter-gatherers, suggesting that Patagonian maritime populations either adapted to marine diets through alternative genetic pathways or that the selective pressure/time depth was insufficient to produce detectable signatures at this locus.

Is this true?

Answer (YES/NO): YES